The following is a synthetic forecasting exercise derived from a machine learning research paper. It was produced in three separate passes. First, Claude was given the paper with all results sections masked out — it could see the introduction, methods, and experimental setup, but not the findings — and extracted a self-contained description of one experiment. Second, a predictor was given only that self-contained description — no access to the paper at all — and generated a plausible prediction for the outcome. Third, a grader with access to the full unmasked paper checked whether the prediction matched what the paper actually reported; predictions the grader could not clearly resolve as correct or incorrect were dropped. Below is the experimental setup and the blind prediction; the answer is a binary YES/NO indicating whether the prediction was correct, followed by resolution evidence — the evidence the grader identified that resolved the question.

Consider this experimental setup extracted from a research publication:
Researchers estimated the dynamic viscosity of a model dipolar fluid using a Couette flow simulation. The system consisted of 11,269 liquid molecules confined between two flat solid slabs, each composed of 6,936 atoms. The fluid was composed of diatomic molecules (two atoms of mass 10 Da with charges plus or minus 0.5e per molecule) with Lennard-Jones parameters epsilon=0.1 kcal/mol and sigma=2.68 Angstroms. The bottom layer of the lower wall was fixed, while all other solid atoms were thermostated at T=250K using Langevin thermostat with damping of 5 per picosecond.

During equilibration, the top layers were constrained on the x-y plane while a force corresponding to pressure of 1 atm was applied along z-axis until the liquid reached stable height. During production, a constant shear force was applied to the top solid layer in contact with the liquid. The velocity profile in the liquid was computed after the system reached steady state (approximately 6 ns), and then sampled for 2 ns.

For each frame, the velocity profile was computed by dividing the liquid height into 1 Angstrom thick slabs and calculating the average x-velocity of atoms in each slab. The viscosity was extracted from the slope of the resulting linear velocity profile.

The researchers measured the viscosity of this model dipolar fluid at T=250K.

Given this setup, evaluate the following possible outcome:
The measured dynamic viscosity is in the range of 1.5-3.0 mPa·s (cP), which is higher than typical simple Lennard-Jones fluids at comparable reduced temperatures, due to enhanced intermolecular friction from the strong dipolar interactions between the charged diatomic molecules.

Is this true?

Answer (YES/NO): NO